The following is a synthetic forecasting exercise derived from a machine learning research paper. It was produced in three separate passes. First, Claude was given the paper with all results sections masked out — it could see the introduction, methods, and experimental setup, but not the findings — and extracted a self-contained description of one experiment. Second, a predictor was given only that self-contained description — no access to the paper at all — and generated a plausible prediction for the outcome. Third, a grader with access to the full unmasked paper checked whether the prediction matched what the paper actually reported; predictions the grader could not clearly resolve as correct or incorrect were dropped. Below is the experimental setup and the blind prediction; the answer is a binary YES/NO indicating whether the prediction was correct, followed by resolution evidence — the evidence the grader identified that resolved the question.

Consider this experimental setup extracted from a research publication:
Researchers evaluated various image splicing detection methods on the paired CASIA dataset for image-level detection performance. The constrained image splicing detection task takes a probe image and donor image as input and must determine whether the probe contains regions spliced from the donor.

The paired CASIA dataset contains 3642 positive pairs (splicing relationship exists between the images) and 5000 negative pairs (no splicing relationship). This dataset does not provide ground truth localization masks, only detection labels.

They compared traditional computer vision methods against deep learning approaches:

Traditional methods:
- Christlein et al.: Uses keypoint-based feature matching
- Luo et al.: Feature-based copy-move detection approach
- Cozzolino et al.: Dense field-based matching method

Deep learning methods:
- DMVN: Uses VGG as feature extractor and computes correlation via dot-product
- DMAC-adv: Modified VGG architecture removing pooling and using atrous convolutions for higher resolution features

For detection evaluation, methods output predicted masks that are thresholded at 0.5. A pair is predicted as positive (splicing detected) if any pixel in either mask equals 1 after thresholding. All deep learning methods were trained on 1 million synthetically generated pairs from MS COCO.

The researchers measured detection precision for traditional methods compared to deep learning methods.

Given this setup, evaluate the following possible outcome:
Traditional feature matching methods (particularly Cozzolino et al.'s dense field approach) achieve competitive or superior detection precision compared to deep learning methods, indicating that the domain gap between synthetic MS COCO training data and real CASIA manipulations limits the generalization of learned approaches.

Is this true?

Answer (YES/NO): NO